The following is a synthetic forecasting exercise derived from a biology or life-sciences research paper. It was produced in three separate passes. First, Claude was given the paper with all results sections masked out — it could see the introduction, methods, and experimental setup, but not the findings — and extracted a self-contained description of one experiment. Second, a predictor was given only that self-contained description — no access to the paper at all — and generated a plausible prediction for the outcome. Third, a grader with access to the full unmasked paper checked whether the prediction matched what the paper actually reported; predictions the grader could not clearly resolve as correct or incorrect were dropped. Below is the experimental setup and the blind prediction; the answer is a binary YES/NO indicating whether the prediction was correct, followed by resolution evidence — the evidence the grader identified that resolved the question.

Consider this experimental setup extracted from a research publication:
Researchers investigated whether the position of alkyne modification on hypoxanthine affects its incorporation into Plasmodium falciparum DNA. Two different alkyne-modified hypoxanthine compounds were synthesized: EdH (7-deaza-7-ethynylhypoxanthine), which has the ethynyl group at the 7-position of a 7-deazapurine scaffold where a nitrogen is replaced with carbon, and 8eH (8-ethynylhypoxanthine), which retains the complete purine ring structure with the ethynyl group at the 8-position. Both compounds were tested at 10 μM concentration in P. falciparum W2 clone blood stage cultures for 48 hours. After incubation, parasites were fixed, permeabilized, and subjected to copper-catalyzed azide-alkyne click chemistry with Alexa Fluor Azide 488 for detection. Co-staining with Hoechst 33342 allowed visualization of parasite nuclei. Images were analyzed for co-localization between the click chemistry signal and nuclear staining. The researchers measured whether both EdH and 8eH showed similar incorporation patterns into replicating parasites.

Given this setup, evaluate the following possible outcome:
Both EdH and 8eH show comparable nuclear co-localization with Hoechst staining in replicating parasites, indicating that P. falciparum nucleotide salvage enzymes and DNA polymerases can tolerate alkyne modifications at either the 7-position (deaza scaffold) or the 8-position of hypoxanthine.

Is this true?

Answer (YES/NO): YES